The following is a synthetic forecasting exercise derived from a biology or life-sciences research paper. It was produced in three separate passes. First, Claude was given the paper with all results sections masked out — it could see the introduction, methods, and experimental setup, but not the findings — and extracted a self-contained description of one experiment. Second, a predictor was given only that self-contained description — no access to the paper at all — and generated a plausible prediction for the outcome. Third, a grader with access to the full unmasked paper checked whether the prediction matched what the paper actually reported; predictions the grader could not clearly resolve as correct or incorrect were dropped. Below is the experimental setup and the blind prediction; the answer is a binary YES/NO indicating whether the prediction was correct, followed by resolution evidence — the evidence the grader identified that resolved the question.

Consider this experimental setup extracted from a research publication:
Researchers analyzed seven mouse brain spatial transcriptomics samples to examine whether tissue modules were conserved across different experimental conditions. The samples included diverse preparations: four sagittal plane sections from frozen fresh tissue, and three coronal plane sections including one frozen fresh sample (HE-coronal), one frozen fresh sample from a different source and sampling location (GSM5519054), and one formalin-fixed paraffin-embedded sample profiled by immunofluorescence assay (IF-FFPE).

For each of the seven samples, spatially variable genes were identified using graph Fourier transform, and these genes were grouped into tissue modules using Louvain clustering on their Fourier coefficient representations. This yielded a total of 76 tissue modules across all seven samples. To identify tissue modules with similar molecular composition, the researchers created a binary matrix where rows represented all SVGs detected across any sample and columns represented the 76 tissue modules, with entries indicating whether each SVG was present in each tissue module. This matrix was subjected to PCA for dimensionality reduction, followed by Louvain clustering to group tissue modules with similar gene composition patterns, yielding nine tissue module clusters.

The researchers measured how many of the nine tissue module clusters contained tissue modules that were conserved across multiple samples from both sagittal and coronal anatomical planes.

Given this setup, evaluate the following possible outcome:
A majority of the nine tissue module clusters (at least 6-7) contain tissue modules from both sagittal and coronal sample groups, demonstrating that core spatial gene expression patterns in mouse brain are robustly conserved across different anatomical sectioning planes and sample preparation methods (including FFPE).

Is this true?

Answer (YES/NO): NO